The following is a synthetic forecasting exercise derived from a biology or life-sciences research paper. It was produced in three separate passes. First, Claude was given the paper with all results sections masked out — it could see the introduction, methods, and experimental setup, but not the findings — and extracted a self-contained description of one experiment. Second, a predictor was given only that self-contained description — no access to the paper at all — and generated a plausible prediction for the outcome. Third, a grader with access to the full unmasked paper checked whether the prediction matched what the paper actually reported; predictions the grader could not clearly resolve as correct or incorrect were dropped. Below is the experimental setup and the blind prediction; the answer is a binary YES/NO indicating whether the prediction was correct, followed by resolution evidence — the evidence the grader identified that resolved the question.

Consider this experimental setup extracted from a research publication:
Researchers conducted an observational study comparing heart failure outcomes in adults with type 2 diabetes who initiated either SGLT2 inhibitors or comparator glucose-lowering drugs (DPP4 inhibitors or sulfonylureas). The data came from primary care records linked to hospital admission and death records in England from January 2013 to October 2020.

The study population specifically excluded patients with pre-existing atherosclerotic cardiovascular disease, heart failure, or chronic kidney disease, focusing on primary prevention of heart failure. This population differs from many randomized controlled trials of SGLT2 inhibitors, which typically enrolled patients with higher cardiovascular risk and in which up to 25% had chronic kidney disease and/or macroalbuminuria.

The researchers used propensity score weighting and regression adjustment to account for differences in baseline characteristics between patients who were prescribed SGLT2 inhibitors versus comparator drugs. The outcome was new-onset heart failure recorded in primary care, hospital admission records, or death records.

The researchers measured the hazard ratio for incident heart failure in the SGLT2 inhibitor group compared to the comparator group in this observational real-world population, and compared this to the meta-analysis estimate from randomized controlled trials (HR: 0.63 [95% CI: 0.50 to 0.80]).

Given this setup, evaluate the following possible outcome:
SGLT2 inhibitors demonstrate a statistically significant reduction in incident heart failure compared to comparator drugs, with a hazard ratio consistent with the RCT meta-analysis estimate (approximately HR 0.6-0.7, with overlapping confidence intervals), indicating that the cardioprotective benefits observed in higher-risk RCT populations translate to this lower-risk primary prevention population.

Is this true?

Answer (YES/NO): YES